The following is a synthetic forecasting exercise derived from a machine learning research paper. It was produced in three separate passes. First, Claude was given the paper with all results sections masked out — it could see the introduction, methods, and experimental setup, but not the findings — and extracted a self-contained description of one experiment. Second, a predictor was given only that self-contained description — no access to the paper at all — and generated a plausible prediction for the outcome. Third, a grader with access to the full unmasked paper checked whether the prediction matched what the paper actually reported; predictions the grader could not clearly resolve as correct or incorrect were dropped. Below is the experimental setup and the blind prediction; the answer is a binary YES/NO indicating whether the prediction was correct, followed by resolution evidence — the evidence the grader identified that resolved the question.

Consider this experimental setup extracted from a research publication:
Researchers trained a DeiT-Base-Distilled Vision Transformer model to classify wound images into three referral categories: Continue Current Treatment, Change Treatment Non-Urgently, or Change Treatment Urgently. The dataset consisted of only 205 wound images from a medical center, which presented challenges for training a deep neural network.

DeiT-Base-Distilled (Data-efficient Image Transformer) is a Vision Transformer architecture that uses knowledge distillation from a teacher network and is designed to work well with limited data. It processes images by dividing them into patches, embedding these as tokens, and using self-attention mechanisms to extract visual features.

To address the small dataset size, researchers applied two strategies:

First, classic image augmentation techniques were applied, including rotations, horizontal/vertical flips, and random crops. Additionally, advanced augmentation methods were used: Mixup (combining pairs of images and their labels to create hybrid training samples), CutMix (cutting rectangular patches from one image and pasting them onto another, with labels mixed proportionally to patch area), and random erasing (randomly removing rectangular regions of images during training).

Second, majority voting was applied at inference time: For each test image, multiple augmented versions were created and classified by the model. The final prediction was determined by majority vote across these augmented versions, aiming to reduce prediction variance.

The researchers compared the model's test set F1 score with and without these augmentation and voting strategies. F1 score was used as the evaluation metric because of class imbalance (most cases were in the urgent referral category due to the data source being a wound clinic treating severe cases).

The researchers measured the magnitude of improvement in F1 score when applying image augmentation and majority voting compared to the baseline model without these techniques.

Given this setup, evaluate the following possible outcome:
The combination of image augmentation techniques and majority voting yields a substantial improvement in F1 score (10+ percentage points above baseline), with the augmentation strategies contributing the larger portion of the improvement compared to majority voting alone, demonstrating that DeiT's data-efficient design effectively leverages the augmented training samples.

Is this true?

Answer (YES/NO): YES